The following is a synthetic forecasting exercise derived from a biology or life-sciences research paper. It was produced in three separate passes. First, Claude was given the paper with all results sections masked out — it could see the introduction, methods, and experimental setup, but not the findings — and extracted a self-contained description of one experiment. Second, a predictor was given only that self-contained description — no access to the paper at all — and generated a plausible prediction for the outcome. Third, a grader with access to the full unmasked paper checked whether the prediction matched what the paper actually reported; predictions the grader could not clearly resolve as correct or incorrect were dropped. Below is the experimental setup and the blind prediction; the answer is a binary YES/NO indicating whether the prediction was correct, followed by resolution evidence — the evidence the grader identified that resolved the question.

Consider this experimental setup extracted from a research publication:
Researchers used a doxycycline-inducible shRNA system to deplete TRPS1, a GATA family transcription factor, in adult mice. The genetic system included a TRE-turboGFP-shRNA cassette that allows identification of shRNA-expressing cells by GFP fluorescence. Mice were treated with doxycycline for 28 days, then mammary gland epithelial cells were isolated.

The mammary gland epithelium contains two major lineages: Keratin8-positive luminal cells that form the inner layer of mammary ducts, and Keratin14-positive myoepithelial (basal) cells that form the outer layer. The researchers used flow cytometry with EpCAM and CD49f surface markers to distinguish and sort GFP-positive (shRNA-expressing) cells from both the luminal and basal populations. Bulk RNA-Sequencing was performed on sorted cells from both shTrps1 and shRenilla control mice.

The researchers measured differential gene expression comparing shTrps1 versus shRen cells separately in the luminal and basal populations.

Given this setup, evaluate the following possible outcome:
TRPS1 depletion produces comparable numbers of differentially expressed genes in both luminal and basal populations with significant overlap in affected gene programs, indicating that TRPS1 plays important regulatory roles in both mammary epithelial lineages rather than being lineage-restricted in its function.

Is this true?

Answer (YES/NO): NO